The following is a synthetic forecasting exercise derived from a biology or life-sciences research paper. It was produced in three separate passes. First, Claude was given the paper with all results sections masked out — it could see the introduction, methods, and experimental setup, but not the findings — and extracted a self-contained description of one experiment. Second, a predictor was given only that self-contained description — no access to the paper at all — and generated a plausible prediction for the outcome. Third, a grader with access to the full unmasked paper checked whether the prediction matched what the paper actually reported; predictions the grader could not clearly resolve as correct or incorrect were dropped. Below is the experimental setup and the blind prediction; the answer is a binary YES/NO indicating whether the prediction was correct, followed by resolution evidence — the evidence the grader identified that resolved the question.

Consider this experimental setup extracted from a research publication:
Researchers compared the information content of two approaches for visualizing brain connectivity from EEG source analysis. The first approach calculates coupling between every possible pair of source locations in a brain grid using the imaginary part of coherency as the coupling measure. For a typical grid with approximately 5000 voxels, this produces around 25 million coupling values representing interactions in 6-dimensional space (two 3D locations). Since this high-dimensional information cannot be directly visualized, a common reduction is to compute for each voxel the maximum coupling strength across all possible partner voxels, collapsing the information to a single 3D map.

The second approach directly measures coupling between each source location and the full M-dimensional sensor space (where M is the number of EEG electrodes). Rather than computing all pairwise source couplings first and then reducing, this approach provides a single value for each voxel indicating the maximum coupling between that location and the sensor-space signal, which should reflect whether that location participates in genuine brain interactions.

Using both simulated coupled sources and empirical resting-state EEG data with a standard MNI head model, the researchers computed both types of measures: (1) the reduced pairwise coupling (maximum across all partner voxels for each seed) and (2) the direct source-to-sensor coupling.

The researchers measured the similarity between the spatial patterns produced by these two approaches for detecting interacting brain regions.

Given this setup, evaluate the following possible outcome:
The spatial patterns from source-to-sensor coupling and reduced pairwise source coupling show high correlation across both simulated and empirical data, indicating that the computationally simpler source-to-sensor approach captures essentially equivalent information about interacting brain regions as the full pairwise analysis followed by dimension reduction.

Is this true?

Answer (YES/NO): YES